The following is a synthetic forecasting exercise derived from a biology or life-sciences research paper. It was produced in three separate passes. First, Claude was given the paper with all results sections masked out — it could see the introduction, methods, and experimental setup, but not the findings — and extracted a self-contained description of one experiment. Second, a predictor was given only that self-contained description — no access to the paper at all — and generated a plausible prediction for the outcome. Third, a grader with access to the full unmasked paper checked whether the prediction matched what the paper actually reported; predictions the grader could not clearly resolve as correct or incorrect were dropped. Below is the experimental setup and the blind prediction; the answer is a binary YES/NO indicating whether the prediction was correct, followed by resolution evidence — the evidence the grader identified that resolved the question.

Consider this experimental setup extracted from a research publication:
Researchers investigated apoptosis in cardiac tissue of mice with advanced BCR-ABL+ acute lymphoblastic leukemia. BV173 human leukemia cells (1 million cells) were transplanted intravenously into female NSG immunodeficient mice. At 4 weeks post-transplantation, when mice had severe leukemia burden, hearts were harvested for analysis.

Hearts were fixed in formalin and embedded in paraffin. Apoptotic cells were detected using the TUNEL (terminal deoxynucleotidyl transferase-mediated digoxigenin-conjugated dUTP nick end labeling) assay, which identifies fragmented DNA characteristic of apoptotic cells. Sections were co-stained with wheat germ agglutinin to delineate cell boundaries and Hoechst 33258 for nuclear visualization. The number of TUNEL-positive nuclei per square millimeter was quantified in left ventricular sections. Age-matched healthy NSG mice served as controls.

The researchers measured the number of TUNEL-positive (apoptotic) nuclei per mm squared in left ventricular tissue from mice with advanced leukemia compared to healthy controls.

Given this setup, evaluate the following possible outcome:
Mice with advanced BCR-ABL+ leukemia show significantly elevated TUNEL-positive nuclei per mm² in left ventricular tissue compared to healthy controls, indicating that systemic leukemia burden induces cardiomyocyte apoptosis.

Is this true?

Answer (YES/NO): YES